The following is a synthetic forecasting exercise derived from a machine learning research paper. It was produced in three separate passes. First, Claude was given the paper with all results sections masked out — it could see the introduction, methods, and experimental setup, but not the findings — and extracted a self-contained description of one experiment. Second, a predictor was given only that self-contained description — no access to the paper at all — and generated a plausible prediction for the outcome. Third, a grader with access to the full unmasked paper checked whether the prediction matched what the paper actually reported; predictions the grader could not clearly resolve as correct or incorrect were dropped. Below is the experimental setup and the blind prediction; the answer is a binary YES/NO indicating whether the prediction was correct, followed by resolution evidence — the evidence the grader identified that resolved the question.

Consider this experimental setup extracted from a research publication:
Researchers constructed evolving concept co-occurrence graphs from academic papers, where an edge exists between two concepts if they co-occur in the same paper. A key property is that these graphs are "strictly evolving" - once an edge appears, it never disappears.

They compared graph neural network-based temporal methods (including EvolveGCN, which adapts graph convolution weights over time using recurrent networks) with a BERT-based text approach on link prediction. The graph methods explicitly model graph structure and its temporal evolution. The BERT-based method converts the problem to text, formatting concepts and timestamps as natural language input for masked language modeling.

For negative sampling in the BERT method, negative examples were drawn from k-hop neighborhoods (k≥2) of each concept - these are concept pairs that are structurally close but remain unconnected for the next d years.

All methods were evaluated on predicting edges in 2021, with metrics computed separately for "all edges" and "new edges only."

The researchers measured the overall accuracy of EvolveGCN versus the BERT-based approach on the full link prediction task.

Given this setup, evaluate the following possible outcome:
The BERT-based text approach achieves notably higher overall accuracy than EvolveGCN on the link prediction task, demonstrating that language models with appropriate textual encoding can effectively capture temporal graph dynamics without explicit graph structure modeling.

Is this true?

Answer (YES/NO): NO